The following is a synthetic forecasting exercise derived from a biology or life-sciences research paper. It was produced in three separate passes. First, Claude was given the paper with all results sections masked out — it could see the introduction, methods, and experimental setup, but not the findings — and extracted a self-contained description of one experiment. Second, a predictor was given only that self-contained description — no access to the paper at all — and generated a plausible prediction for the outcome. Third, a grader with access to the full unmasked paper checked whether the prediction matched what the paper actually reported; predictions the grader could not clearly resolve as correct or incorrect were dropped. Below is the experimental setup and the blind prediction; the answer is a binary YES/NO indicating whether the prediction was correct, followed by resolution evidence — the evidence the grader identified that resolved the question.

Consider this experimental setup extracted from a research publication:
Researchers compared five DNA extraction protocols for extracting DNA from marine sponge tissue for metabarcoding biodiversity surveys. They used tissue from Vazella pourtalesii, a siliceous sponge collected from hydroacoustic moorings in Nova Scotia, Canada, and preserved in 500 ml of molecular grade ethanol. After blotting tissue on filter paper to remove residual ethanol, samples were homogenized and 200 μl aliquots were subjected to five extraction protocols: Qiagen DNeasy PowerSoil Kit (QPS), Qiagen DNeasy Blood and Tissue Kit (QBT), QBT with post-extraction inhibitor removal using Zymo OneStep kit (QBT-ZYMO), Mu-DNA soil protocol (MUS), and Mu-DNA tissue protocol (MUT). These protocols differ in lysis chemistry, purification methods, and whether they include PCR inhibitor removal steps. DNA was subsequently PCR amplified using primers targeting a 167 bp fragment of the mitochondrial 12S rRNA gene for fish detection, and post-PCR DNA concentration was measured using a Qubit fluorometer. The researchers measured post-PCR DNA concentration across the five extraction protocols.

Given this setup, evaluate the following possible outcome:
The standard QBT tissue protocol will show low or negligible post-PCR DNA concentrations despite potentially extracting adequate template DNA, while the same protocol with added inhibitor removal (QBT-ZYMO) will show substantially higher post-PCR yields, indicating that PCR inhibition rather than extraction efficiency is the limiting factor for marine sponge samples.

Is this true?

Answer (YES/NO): NO